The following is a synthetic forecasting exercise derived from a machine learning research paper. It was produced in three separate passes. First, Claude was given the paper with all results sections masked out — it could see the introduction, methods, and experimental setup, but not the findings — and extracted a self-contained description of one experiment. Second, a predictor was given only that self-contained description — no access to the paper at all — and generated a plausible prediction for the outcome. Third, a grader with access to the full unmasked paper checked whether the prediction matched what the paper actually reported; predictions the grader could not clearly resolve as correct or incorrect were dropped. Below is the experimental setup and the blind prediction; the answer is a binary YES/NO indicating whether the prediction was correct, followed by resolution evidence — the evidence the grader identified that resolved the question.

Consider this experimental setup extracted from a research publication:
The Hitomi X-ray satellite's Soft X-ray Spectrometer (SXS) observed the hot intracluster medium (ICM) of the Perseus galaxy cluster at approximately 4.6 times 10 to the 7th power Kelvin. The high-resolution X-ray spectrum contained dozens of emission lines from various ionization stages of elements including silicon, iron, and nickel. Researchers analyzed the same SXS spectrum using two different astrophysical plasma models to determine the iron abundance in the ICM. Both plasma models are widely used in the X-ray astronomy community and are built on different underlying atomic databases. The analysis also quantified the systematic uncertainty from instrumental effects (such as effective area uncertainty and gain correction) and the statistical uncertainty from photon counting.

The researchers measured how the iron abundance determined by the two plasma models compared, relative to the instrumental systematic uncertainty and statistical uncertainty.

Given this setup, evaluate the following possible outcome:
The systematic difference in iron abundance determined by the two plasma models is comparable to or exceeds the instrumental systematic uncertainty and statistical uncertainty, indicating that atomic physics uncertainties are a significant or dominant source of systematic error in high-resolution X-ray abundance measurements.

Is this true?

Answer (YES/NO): YES